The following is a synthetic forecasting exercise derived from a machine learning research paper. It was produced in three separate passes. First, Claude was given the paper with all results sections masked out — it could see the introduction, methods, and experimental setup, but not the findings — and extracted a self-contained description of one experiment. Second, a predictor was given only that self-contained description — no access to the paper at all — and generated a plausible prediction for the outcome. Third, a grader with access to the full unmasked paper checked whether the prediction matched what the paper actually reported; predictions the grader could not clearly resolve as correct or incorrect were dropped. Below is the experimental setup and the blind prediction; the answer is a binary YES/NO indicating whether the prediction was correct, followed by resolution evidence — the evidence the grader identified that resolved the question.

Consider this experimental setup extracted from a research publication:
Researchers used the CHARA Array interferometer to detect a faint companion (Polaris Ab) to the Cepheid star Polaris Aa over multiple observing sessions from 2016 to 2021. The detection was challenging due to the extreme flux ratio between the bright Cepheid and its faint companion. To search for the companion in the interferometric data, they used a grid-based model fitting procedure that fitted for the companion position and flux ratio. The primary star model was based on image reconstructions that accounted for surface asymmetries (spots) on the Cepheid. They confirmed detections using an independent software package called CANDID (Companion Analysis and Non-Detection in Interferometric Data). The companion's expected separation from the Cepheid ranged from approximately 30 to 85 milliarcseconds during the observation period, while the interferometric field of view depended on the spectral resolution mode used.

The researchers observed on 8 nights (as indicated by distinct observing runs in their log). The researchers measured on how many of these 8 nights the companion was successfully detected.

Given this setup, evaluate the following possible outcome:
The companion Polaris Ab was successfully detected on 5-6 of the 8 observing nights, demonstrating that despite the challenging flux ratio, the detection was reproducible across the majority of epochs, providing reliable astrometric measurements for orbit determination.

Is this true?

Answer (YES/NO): YES